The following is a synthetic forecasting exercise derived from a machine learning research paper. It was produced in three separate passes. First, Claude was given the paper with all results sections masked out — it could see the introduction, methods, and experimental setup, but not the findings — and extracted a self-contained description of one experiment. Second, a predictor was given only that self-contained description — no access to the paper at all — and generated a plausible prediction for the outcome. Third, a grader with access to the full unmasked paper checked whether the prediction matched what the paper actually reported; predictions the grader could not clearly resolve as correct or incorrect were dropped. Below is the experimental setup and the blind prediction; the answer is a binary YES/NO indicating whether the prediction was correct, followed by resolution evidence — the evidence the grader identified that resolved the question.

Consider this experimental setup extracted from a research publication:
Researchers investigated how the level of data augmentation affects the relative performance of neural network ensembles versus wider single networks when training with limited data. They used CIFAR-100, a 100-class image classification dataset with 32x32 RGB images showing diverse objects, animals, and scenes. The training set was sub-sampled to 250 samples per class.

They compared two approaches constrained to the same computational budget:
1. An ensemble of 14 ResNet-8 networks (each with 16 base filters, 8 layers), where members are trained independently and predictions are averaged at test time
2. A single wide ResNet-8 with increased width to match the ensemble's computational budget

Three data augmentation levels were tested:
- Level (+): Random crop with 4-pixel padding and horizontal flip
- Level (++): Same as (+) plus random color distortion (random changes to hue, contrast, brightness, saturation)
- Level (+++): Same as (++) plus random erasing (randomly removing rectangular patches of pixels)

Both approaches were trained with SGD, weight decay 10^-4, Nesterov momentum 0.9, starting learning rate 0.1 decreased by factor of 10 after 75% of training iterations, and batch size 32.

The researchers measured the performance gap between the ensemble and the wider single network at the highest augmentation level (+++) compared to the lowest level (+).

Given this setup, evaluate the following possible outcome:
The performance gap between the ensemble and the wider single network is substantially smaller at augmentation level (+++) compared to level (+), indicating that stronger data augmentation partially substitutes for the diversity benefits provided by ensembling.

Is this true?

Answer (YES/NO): YES